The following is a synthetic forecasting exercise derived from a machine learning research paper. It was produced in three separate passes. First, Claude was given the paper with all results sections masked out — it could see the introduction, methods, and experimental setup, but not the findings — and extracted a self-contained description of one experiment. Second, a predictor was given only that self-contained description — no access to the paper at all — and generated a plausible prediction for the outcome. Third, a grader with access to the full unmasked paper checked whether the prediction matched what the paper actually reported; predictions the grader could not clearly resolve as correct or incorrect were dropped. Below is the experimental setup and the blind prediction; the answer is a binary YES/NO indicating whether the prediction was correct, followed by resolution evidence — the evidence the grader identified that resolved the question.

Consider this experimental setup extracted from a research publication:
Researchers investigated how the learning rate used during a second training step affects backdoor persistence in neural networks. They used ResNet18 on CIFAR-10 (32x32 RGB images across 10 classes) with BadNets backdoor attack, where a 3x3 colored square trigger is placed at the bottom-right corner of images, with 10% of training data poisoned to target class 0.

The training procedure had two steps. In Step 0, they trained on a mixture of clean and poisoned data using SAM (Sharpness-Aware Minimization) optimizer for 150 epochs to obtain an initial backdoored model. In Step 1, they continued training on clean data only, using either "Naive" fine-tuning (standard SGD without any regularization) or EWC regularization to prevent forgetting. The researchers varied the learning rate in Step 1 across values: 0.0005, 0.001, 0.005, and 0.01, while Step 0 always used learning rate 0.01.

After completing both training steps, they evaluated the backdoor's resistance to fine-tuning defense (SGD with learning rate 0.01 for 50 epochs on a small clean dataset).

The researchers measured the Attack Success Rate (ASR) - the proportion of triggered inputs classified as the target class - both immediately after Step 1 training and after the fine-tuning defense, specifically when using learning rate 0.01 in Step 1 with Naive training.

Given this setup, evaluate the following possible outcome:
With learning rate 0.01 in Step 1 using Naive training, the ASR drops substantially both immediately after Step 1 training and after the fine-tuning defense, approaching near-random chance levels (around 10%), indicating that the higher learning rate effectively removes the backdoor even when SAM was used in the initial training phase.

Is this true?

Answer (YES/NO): YES